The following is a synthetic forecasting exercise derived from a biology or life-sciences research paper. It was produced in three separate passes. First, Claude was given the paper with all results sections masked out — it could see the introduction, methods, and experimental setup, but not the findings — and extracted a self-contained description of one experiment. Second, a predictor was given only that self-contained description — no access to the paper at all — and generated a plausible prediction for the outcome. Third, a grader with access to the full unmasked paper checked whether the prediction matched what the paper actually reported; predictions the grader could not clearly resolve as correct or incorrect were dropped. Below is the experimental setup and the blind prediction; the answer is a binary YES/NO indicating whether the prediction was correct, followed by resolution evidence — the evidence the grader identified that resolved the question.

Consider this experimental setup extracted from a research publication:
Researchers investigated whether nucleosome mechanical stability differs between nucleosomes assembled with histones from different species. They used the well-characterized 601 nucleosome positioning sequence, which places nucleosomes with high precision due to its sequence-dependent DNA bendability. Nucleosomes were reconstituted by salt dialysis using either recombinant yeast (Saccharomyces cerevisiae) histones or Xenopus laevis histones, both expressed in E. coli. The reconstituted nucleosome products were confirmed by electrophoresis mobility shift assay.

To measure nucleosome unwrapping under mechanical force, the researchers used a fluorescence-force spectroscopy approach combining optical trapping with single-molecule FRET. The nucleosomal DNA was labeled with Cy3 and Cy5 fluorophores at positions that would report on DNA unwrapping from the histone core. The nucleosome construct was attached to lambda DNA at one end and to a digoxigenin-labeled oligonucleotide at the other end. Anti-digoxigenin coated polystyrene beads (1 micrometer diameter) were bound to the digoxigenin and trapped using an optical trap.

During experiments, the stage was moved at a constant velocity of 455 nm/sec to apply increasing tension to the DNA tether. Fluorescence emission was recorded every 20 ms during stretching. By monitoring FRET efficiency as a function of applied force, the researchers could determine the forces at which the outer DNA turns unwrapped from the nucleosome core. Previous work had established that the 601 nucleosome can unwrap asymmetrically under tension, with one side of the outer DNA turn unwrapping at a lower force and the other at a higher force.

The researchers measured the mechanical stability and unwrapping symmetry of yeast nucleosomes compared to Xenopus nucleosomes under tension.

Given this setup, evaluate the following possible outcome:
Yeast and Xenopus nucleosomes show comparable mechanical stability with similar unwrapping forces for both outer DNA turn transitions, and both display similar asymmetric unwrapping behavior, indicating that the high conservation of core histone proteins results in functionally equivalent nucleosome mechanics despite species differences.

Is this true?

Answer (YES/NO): NO